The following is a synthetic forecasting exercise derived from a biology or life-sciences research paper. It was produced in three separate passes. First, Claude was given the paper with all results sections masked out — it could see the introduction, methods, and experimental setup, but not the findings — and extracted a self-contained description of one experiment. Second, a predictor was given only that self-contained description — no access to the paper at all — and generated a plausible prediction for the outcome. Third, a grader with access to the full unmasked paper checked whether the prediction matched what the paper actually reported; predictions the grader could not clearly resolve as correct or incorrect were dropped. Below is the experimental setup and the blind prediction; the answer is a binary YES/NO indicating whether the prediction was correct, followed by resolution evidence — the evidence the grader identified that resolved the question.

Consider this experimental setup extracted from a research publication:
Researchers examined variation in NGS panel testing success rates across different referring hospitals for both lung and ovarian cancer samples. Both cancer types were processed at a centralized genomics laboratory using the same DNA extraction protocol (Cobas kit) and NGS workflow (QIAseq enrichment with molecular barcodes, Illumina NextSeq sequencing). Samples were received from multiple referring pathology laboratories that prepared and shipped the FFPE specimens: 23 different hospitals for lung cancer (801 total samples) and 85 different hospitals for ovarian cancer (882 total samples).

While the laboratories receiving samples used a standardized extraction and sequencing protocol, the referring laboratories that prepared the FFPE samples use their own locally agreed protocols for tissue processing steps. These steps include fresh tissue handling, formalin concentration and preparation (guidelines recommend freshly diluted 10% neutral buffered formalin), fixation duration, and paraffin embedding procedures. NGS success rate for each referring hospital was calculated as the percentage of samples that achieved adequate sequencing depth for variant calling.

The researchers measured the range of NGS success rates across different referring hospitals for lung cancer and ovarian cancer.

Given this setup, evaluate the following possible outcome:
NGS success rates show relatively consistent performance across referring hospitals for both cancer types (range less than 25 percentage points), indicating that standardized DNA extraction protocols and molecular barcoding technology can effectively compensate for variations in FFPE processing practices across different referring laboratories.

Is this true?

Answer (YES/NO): NO